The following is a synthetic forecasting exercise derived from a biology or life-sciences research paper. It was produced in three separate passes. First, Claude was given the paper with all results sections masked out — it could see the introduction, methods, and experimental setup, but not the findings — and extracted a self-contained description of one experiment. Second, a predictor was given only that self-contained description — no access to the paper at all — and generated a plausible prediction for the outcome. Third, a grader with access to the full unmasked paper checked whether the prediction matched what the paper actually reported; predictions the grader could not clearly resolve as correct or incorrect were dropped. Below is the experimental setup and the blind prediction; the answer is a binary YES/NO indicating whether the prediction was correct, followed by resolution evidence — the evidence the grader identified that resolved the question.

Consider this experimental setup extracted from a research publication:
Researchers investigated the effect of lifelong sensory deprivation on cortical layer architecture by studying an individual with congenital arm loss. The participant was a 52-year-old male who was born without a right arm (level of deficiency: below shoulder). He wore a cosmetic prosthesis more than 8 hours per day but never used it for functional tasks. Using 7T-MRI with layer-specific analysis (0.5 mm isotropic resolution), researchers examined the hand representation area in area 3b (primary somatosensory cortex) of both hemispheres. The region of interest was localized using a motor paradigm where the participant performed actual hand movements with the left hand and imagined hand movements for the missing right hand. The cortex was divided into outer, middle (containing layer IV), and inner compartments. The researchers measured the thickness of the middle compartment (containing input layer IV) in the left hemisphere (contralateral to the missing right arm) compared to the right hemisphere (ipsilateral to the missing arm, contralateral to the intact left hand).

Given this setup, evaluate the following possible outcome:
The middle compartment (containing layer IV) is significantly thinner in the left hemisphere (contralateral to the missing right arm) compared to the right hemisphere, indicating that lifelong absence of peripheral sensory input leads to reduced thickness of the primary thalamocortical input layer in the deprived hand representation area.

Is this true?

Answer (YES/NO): YES